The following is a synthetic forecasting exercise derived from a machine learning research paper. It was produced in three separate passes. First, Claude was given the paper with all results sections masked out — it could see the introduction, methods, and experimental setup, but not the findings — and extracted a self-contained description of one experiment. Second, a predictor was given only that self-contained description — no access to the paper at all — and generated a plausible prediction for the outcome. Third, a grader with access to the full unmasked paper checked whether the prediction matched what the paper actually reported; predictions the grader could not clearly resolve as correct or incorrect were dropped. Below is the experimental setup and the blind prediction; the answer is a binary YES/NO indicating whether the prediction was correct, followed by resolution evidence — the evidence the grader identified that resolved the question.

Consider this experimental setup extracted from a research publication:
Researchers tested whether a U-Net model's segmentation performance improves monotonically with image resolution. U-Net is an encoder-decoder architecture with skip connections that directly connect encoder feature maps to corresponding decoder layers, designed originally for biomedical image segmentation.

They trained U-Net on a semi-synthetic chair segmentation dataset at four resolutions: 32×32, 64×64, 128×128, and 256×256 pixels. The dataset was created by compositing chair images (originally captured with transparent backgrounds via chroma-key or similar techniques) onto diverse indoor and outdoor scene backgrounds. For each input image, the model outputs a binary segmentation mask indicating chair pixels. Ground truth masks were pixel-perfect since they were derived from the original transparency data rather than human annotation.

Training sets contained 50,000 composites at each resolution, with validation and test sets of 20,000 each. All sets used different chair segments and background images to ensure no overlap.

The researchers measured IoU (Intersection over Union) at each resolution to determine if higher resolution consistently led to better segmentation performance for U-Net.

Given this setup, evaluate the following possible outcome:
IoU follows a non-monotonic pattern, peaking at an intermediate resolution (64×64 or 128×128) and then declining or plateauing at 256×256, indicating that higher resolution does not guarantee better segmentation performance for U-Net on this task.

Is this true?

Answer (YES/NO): NO